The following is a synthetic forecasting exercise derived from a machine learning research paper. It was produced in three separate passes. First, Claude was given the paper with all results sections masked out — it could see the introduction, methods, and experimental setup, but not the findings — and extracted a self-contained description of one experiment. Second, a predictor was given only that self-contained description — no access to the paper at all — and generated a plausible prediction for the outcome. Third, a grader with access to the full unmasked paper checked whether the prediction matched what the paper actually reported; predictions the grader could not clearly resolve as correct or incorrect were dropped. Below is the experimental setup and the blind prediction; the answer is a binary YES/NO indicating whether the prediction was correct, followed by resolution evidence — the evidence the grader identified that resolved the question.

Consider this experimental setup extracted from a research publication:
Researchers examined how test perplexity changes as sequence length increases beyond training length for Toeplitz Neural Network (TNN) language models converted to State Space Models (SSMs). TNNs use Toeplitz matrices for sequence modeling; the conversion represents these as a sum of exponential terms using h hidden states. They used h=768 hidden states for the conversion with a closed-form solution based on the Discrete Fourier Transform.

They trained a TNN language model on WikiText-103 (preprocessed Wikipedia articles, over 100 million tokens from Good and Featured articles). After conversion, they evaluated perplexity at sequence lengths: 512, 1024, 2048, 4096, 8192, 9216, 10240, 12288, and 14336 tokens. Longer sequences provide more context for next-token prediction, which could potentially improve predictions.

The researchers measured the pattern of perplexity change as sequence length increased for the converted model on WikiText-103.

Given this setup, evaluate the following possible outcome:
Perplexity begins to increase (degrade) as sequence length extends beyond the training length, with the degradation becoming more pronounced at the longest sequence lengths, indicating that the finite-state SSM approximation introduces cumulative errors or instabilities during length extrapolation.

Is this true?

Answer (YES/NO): NO